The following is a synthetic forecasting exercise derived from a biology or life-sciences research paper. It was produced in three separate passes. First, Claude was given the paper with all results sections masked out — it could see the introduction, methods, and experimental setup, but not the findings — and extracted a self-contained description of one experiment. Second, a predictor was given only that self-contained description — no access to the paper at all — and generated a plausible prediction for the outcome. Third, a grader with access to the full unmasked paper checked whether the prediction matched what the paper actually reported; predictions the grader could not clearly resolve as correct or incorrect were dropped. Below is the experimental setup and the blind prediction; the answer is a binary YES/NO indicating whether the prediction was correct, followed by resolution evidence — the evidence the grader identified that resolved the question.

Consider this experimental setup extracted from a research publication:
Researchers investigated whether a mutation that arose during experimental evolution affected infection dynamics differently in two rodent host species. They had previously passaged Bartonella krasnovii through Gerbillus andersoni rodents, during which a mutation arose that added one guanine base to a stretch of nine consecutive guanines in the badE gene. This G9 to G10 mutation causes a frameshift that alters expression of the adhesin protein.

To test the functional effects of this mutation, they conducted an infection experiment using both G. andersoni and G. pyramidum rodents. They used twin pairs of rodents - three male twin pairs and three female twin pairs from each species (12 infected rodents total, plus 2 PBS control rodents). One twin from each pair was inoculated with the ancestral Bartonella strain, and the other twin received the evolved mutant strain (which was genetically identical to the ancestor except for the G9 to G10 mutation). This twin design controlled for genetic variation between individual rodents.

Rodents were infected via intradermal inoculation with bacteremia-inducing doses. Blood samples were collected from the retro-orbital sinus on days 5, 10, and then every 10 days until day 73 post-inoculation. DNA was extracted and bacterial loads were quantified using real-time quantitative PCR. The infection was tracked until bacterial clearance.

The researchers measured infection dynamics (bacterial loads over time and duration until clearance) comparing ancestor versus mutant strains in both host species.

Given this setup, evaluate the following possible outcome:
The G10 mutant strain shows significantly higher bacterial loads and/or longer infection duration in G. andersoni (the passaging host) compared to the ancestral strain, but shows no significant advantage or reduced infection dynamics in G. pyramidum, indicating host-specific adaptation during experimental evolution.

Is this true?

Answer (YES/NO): YES